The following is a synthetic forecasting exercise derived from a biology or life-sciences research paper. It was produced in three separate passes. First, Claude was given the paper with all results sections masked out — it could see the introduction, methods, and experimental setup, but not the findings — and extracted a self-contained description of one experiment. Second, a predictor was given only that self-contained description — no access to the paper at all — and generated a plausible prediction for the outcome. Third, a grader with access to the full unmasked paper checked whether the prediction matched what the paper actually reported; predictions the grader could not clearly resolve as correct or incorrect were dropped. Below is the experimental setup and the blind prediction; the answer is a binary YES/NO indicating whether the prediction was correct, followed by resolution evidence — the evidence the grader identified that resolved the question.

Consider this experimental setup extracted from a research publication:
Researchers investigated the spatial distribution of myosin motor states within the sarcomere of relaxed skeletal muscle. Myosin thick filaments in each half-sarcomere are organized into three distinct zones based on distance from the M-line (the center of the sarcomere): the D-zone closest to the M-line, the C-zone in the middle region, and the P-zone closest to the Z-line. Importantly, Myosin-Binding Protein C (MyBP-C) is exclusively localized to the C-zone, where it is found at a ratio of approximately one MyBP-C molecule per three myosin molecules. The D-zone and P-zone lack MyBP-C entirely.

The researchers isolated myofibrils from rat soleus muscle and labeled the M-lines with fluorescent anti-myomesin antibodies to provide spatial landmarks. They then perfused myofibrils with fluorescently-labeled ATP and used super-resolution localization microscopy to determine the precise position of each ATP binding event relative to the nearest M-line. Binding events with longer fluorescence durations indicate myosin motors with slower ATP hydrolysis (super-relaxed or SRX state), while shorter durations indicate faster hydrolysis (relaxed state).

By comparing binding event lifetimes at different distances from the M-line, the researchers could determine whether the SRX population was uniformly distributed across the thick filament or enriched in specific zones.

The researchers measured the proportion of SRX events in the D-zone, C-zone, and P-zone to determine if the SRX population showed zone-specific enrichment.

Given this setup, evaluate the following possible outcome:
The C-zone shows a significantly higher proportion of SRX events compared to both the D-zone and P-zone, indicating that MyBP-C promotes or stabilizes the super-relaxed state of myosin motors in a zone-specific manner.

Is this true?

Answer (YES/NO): YES